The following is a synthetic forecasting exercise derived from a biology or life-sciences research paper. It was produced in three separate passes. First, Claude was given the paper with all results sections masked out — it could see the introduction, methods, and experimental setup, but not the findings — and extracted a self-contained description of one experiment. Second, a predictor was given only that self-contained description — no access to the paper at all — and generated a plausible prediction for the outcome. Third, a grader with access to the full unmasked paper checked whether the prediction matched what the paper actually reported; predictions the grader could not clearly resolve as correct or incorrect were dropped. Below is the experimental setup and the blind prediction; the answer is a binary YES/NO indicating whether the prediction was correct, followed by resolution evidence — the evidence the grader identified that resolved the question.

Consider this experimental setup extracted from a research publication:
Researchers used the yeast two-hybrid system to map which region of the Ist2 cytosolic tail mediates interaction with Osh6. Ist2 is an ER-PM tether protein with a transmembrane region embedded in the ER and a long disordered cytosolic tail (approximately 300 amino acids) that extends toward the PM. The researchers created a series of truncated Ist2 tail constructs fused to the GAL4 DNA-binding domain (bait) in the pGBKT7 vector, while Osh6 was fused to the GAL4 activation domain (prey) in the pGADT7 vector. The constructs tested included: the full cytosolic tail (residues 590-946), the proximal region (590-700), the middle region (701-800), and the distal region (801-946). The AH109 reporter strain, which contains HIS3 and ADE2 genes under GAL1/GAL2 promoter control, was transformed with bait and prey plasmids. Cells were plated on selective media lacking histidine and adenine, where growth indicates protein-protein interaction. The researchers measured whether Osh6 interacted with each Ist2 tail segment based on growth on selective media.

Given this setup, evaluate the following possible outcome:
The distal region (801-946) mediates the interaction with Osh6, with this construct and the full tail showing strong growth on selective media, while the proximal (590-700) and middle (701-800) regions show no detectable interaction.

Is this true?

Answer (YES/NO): NO